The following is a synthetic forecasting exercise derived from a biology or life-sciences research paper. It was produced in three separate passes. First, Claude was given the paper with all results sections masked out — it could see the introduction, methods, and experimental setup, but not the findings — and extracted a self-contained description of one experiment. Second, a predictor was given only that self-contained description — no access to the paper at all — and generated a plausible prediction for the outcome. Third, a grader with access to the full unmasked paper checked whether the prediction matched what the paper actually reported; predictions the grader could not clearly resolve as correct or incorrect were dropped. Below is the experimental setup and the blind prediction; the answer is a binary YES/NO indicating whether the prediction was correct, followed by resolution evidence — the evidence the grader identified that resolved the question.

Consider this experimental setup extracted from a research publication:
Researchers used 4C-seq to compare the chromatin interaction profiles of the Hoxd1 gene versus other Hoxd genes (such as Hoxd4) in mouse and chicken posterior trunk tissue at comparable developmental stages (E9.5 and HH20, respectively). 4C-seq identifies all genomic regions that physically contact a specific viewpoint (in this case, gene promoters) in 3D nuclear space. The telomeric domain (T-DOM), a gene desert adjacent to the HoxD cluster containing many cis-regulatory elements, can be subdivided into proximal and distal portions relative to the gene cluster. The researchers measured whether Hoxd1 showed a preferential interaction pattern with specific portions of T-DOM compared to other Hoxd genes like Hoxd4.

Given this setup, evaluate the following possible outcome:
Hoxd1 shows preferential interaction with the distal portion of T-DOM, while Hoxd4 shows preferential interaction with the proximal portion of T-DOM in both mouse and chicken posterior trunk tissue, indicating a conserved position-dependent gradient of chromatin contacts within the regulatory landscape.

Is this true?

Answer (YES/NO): NO